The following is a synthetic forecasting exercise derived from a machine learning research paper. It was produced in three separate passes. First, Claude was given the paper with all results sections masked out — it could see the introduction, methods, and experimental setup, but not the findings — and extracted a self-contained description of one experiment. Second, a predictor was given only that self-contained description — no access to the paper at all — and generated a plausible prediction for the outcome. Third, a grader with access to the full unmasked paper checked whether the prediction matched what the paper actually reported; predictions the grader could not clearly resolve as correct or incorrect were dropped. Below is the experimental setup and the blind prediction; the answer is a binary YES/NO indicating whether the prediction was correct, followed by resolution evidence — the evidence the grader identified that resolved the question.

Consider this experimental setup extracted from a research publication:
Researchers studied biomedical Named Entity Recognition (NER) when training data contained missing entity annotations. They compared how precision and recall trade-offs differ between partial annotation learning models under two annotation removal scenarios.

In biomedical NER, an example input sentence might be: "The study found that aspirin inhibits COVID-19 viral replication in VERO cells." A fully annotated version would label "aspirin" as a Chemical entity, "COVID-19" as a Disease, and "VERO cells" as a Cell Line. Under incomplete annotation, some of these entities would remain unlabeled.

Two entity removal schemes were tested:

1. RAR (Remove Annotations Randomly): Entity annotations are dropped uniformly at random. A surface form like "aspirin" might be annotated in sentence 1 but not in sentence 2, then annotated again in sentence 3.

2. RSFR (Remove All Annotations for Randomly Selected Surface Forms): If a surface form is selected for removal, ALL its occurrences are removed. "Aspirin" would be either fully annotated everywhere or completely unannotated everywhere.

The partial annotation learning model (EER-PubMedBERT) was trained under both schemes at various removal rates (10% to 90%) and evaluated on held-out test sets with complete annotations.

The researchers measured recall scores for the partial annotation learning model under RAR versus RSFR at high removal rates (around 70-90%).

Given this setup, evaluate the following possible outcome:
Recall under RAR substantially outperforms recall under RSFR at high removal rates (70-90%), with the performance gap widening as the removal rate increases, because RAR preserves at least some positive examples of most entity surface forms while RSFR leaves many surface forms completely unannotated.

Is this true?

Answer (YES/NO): YES